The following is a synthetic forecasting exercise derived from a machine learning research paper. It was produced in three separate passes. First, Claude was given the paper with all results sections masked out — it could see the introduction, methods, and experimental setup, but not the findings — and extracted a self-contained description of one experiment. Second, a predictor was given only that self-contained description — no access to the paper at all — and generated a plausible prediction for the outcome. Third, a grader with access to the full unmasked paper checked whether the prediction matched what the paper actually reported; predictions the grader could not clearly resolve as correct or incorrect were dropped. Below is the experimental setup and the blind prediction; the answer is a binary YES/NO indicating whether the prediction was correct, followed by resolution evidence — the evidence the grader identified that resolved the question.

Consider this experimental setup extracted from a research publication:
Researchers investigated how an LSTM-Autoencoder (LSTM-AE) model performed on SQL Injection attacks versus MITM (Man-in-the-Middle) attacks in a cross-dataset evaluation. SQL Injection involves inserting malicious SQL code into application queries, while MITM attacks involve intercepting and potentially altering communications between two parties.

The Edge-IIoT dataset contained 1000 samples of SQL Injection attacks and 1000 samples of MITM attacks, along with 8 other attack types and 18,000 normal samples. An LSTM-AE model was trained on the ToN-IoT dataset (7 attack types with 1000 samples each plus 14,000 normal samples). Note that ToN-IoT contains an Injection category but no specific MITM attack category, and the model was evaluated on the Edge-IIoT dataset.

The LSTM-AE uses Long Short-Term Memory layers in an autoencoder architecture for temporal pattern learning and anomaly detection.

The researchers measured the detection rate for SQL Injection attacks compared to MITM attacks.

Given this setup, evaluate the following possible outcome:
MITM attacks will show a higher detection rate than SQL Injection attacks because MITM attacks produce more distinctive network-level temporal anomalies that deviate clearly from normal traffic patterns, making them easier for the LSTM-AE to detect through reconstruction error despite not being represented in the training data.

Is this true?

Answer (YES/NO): NO